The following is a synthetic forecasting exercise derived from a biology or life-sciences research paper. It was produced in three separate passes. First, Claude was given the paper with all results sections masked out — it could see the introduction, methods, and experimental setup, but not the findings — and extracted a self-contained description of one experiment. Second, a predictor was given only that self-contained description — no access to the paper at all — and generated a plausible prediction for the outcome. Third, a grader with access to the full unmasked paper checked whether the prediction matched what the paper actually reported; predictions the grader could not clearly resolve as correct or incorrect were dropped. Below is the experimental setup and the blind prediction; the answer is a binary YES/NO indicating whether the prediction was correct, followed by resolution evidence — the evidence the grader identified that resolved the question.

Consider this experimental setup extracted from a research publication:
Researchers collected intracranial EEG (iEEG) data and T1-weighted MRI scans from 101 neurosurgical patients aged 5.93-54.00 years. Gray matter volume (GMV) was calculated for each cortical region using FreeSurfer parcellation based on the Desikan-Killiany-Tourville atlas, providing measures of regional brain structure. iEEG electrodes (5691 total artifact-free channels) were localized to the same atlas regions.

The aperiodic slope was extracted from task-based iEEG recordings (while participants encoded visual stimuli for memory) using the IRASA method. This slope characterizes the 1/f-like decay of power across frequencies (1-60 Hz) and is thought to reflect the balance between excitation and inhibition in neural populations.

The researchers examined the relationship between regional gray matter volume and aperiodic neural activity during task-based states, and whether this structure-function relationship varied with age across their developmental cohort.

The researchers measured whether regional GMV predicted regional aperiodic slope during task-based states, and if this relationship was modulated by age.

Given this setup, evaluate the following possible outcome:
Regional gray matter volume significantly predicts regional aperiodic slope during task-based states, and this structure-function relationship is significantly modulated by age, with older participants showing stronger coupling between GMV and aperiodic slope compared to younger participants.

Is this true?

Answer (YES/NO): NO